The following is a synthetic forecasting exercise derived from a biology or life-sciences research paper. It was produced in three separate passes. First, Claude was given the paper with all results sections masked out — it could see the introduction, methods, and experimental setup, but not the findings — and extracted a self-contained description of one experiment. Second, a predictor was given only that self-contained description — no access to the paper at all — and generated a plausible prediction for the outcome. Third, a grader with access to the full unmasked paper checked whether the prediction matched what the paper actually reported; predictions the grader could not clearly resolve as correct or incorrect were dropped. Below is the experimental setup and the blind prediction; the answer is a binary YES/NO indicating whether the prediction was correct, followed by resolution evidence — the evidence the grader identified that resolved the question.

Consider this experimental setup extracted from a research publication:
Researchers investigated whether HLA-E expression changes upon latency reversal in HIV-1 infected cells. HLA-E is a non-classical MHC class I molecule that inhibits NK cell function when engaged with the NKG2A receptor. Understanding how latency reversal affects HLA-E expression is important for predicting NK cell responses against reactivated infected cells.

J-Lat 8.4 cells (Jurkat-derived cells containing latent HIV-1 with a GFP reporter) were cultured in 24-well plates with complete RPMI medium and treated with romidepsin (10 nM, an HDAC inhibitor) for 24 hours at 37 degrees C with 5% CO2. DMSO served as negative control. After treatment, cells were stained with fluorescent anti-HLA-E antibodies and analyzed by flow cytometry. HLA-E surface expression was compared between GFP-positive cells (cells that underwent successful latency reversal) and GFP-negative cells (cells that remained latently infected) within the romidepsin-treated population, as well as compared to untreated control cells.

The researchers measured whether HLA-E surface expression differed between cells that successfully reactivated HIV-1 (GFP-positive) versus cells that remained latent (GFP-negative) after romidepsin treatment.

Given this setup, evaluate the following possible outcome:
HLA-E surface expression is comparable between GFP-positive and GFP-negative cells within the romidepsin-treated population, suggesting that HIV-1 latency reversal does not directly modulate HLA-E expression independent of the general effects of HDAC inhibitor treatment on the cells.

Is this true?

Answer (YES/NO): NO